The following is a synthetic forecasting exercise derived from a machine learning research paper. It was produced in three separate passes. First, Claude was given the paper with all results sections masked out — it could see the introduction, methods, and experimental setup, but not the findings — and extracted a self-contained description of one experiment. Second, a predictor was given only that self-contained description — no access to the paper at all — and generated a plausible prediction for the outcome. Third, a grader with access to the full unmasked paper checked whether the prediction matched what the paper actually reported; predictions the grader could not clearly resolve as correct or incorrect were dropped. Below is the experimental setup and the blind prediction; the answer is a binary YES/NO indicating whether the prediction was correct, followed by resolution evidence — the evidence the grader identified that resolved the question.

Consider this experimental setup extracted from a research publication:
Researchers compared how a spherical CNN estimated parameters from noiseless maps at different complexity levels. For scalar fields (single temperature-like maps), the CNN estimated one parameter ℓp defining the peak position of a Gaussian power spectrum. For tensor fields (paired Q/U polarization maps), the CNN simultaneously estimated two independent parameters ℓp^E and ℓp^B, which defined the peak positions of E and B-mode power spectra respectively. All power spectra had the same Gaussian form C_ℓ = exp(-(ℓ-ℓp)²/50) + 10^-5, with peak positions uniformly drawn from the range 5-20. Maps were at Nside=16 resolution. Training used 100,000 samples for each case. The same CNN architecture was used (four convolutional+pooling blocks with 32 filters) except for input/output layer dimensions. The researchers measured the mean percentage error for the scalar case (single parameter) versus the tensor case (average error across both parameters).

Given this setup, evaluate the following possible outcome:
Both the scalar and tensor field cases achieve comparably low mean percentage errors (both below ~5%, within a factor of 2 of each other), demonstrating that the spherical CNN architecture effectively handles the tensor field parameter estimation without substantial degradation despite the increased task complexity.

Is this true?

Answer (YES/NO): NO